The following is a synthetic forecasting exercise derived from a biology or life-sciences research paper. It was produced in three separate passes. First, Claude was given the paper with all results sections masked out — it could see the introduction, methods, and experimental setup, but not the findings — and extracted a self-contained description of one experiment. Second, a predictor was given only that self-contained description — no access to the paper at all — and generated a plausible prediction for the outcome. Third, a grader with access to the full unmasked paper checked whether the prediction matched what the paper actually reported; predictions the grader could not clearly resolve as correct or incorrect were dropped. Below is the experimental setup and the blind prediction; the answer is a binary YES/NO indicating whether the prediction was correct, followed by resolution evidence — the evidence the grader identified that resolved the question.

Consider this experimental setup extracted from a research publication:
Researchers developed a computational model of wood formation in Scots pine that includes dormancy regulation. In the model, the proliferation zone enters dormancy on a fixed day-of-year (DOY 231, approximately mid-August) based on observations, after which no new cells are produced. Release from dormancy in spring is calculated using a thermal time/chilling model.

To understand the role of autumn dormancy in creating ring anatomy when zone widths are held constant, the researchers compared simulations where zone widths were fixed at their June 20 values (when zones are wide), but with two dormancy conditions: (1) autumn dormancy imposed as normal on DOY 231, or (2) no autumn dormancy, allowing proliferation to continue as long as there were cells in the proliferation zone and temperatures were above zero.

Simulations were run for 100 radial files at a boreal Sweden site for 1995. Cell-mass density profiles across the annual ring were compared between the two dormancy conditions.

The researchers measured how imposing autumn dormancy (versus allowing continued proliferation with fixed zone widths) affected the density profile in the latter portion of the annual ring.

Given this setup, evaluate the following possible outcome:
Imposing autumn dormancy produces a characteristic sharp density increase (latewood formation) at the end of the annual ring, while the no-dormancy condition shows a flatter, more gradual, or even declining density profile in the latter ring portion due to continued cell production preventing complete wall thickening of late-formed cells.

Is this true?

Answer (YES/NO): NO